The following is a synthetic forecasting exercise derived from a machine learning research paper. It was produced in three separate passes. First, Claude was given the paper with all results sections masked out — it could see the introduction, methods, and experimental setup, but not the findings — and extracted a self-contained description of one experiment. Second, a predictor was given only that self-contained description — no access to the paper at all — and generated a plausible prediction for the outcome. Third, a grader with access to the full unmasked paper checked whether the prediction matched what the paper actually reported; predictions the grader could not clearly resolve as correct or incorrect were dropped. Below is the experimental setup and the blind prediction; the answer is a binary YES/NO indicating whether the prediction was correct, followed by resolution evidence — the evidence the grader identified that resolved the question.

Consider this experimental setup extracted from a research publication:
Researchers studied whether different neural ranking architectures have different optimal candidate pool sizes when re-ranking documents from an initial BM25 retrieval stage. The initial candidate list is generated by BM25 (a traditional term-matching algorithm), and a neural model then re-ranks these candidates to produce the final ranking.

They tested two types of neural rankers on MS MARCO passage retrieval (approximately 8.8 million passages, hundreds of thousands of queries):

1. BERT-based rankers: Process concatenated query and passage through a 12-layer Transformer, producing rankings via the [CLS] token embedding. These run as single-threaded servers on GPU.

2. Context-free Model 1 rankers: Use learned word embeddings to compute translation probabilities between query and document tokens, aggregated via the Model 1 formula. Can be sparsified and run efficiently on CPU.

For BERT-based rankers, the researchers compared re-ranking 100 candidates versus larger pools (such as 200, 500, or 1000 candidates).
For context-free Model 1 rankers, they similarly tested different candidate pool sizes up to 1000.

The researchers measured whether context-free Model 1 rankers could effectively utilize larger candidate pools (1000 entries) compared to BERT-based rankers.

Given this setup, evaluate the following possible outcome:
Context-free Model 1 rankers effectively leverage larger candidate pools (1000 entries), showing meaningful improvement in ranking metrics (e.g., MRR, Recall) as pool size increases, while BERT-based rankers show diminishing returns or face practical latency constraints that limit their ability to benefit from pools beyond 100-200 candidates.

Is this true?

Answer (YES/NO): YES